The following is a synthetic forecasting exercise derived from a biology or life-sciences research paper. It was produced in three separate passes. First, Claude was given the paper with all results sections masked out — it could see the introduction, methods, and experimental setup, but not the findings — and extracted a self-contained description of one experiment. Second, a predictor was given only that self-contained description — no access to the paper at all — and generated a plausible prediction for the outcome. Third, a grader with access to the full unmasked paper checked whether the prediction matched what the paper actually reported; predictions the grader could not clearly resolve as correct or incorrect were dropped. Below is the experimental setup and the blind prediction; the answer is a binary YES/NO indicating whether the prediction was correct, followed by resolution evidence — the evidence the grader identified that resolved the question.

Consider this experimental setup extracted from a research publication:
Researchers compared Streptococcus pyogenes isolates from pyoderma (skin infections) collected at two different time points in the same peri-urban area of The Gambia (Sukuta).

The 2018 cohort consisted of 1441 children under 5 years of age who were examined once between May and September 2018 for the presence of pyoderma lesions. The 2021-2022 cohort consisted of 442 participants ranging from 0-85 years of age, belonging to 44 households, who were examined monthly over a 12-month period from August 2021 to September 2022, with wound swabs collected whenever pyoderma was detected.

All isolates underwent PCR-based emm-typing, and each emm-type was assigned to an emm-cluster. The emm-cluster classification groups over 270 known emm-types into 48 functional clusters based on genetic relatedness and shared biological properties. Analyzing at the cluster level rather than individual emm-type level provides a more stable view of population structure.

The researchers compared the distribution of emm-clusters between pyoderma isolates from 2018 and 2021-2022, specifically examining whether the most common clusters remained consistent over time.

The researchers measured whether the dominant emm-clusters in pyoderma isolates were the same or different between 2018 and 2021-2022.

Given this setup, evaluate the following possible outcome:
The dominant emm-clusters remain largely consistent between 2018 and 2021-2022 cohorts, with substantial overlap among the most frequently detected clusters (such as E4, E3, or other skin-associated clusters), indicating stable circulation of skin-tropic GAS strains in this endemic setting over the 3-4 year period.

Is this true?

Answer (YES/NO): YES